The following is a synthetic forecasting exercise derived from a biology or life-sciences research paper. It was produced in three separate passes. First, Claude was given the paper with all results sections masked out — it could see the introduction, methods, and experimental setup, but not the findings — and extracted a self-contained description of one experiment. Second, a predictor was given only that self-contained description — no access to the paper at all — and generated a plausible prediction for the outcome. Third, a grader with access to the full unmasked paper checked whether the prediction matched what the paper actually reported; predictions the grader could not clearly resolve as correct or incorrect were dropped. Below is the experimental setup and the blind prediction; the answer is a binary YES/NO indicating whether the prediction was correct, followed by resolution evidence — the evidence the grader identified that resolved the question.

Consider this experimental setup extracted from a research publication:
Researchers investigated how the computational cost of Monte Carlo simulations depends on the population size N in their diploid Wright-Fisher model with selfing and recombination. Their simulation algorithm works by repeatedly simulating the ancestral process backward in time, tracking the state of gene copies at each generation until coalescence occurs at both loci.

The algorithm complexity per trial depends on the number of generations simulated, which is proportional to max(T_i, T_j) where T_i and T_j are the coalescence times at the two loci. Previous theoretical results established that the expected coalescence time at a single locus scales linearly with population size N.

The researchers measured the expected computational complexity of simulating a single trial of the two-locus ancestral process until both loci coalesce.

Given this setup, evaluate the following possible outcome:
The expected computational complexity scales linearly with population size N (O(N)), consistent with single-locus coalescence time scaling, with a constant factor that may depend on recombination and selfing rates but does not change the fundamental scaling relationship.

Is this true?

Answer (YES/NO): YES